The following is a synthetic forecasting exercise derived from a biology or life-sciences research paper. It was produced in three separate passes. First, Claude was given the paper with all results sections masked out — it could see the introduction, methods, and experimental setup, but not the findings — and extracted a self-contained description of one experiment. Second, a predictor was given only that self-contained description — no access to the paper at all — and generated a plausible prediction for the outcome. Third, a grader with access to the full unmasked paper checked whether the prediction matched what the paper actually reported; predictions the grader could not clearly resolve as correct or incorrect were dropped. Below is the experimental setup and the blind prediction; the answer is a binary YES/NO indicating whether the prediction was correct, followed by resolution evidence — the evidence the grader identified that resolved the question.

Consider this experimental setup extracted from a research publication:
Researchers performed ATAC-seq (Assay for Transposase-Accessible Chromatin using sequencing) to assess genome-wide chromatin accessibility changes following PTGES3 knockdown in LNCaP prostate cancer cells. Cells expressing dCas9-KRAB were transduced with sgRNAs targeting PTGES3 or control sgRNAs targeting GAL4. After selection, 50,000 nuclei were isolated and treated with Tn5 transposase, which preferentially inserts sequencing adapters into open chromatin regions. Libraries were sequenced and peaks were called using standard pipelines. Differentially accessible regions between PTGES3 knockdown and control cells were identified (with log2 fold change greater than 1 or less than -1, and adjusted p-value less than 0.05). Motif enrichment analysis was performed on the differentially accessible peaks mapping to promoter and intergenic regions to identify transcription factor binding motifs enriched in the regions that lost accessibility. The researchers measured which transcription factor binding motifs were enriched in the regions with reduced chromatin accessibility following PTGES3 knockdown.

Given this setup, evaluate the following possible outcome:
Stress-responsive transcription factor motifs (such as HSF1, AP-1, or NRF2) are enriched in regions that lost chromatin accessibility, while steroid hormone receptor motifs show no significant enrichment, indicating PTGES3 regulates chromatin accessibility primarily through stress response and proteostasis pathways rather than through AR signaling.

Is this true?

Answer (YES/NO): NO